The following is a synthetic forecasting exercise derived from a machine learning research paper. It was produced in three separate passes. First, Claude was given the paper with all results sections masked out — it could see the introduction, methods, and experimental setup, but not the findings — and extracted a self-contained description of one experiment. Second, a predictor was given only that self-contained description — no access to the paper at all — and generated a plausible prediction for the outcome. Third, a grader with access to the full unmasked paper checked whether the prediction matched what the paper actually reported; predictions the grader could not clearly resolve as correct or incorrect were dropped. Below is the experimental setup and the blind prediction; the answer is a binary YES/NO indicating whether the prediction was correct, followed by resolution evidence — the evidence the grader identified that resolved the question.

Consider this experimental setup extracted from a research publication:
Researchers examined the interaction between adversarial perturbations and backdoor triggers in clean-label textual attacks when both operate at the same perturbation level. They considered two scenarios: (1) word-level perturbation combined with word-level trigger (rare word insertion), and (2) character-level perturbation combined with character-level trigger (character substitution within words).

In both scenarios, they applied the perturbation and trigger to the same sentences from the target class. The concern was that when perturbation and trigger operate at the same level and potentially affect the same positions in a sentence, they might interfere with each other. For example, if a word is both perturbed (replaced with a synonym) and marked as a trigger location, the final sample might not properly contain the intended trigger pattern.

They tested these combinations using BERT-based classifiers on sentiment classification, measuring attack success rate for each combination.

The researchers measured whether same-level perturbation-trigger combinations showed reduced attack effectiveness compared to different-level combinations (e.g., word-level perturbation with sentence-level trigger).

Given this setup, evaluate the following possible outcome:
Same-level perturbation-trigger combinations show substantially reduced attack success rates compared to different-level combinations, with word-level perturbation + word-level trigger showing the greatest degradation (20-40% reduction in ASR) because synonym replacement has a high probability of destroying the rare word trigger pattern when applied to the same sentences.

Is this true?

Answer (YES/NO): NO